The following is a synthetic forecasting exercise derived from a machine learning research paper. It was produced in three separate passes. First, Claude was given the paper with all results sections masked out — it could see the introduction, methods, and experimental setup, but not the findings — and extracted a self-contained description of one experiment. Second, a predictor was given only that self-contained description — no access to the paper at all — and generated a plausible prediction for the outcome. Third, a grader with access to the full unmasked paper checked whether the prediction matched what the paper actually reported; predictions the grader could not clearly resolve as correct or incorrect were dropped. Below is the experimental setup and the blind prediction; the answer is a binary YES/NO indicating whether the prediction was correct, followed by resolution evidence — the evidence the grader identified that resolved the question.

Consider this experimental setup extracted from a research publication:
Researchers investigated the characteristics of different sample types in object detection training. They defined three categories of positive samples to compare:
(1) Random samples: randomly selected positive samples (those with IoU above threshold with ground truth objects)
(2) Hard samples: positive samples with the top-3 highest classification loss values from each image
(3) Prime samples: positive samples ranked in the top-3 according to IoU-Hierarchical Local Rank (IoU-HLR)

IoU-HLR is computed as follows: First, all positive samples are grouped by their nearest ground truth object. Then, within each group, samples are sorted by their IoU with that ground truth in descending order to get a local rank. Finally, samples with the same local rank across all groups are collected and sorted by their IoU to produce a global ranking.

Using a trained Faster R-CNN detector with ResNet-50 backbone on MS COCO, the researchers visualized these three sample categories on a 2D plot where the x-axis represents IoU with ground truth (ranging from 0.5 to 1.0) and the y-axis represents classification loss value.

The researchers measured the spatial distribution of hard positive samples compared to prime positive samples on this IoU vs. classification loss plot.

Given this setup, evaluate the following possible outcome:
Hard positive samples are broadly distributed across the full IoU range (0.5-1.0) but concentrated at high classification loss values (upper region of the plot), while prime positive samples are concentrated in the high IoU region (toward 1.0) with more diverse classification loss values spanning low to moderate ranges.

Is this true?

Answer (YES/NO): NO